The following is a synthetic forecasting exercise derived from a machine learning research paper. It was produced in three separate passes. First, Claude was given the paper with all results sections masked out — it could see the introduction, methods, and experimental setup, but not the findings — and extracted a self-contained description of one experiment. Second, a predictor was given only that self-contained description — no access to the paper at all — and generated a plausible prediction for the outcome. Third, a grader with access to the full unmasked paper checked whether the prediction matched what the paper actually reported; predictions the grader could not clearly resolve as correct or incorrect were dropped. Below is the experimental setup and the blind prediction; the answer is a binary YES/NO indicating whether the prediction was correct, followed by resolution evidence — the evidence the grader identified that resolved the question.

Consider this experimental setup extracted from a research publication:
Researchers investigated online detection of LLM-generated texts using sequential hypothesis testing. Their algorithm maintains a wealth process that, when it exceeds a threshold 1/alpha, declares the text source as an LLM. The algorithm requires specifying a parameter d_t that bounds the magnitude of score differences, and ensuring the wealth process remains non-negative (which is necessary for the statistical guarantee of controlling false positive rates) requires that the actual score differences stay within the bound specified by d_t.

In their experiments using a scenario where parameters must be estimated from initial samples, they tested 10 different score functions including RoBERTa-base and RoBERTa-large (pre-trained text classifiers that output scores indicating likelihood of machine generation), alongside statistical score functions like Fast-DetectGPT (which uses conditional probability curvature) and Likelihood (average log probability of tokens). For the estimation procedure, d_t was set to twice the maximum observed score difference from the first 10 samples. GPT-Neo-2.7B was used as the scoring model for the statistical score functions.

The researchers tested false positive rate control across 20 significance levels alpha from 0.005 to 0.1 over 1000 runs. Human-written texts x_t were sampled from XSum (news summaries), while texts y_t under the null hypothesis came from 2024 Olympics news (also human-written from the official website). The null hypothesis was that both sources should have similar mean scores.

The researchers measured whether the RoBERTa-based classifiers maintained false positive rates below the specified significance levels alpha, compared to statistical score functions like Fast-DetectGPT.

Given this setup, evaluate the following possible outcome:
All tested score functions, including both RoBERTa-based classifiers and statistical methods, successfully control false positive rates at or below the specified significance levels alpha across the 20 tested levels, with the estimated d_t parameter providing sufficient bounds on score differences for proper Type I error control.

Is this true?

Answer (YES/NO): NO